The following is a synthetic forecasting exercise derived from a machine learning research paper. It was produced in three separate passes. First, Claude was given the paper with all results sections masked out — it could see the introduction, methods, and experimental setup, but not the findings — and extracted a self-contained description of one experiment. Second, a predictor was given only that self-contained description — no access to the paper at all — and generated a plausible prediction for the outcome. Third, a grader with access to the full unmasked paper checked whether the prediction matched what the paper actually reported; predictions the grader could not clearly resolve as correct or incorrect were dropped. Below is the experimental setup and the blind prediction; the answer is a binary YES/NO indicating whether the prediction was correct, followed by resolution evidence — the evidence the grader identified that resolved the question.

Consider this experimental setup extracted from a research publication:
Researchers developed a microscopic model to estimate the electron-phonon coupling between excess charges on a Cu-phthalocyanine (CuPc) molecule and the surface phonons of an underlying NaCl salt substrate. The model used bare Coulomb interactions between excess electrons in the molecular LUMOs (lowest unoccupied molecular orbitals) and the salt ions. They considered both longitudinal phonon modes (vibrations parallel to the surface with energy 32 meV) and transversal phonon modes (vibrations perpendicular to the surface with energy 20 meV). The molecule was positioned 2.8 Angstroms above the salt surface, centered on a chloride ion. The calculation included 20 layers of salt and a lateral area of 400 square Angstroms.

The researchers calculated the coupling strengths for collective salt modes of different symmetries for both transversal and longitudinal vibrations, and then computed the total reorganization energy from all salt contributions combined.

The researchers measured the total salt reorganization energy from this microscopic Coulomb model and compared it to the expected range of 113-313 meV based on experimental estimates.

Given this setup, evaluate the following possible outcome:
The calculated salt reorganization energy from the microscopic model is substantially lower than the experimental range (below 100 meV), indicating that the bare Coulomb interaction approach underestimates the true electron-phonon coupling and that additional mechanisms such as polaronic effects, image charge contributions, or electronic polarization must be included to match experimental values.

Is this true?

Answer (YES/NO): NO